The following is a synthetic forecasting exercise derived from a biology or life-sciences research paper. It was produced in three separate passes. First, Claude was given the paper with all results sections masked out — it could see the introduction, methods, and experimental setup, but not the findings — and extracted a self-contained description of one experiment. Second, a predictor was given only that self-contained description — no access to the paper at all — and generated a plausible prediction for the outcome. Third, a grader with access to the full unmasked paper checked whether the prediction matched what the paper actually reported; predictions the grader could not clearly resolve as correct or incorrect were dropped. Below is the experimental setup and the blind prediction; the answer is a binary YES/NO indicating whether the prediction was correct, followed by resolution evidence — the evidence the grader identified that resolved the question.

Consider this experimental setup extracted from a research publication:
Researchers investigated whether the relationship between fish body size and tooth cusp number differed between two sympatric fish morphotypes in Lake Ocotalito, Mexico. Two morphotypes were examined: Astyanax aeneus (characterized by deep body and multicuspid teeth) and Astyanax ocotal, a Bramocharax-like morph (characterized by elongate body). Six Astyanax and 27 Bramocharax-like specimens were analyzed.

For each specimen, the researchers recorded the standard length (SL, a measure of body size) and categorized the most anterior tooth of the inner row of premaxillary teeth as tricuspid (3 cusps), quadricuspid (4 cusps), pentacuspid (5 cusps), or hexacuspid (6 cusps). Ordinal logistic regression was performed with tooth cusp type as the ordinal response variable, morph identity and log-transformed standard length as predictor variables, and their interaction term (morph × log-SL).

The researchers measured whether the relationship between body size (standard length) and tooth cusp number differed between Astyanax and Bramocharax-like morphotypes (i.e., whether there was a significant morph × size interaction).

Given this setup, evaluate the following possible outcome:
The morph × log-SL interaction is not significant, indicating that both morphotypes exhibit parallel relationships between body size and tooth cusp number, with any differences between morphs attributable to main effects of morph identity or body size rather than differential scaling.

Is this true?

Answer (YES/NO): YES